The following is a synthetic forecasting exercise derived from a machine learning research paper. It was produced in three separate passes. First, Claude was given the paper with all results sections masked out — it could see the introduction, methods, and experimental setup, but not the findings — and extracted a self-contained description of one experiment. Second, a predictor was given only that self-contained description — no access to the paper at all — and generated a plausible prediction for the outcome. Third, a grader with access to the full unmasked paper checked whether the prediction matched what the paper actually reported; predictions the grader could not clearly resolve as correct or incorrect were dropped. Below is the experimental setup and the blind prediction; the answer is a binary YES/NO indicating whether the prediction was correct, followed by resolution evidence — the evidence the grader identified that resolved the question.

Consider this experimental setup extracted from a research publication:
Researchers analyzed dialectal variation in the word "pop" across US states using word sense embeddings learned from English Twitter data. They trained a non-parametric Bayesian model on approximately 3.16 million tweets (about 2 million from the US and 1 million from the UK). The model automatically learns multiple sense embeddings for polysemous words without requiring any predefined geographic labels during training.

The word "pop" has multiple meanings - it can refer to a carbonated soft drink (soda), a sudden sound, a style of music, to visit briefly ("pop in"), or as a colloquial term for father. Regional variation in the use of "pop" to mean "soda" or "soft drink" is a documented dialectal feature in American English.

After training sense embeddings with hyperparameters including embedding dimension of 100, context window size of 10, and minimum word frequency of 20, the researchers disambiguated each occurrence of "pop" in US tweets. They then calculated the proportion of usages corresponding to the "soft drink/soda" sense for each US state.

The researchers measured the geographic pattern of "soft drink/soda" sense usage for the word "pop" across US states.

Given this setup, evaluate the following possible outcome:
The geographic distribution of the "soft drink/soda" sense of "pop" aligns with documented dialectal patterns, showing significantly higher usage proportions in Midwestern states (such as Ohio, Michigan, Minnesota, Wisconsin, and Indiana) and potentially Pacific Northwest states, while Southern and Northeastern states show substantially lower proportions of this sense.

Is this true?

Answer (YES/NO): YES